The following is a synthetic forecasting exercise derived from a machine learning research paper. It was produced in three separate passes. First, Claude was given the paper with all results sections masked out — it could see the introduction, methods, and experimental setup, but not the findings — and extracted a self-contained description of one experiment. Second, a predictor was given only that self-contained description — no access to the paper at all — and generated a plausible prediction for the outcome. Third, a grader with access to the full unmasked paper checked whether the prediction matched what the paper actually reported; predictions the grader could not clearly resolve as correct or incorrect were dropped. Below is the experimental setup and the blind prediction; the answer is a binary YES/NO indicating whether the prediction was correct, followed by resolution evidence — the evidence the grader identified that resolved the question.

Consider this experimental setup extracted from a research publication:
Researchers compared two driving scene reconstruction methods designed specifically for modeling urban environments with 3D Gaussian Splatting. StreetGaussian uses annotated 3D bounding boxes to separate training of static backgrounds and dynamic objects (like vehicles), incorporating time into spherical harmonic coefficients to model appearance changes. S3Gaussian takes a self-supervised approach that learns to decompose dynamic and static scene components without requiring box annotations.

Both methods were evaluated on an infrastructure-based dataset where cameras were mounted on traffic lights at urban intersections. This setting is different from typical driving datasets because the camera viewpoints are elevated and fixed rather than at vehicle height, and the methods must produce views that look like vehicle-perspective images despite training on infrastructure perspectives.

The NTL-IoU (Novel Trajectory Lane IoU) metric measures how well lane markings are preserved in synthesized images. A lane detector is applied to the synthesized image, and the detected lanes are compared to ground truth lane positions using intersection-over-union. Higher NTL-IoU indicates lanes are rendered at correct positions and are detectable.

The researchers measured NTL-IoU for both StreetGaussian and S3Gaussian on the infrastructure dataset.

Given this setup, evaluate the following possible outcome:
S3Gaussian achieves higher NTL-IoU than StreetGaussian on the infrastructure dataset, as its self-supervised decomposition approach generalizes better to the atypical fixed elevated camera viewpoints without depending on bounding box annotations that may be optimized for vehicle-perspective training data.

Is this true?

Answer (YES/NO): NO